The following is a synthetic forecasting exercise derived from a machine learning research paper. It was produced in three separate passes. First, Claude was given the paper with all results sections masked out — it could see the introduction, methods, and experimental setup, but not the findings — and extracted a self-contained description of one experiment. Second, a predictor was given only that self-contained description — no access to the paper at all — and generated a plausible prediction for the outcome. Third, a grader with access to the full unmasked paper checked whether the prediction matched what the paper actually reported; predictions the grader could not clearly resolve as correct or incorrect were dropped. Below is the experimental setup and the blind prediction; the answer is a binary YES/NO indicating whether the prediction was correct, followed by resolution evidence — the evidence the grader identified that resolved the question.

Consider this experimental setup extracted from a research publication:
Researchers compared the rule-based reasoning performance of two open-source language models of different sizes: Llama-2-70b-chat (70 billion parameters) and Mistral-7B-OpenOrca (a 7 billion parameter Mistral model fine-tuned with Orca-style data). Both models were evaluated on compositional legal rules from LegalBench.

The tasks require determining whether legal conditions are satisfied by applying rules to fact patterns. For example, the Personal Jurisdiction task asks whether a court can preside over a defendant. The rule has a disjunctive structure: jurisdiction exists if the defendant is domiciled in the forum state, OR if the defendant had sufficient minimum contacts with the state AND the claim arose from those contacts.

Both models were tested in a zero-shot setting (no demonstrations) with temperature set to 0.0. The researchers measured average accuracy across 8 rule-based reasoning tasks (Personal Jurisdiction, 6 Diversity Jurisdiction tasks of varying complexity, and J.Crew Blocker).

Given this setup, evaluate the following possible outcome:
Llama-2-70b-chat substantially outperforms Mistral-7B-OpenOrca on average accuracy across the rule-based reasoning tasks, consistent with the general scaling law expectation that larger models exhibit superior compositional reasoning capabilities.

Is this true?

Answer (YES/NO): YES